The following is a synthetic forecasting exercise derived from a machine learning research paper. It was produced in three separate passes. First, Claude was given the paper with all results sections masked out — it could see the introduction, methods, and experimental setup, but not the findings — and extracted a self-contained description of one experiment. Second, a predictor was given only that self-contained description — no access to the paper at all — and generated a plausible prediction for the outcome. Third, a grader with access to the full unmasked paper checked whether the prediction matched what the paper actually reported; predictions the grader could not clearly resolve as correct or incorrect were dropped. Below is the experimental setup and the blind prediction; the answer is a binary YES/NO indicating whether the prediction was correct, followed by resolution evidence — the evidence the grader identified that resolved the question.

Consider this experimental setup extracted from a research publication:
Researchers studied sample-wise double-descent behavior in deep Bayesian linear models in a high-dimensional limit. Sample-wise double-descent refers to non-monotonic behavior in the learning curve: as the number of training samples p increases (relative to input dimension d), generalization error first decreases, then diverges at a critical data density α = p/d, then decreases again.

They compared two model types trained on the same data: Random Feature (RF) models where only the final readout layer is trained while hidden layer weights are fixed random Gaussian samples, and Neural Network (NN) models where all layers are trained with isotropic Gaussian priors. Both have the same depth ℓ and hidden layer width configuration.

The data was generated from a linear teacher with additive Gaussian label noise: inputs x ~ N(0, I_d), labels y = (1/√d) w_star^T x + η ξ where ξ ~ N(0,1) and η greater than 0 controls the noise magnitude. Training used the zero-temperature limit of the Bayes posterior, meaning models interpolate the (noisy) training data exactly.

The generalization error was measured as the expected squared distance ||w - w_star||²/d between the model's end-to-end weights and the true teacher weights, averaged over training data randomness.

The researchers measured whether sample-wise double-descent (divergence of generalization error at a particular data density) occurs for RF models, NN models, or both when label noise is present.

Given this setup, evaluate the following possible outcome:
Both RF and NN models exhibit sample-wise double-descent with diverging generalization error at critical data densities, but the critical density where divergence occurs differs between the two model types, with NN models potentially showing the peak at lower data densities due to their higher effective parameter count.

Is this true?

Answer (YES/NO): NO